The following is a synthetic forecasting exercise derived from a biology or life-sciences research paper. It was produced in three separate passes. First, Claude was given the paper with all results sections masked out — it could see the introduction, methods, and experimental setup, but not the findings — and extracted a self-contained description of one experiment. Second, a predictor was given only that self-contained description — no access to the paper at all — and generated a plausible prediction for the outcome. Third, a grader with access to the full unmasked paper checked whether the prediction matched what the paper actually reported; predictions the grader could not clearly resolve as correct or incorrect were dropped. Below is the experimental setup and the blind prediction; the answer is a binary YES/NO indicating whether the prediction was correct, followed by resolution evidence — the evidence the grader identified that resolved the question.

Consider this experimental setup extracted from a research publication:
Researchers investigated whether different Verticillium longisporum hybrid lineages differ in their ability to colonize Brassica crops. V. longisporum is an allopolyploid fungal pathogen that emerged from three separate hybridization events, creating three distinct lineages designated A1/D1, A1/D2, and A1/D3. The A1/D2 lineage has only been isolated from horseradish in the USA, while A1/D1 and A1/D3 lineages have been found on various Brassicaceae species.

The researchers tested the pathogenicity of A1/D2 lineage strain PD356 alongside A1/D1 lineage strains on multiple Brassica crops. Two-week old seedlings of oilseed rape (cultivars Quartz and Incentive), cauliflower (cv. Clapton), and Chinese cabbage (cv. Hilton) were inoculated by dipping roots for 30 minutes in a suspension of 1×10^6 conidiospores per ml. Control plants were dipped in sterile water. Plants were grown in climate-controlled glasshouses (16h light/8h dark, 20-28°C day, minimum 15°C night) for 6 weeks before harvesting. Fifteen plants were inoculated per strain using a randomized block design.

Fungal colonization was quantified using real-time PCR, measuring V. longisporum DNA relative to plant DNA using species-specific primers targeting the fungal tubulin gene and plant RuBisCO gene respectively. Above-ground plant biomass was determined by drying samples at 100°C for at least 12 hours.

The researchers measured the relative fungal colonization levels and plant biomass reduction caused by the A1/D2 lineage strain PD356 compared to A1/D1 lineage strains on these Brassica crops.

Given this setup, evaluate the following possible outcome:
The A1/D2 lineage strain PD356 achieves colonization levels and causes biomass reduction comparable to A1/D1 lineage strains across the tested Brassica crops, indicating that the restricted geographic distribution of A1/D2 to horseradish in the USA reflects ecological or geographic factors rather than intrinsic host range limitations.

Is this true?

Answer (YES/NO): NO